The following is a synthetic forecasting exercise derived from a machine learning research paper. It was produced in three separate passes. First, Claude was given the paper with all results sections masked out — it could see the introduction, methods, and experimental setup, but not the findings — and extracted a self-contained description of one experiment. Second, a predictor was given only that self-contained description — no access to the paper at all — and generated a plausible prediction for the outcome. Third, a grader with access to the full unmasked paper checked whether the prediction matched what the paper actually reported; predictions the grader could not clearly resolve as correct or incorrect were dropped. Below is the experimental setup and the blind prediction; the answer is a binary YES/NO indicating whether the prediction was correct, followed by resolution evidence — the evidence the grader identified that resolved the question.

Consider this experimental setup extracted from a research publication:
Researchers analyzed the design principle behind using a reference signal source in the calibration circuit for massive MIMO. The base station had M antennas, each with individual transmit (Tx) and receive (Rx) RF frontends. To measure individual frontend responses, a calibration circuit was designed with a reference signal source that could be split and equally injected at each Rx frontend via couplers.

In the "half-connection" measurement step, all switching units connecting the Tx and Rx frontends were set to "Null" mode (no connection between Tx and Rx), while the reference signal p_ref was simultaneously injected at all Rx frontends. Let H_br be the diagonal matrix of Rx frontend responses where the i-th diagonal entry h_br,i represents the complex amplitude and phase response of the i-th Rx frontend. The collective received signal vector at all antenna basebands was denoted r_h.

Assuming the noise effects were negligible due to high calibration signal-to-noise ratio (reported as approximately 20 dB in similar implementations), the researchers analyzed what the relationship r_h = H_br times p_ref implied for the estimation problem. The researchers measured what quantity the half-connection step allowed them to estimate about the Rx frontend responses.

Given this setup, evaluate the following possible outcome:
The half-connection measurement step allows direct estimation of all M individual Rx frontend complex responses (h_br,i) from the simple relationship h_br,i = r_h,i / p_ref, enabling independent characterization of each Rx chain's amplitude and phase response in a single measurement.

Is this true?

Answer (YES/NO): YES